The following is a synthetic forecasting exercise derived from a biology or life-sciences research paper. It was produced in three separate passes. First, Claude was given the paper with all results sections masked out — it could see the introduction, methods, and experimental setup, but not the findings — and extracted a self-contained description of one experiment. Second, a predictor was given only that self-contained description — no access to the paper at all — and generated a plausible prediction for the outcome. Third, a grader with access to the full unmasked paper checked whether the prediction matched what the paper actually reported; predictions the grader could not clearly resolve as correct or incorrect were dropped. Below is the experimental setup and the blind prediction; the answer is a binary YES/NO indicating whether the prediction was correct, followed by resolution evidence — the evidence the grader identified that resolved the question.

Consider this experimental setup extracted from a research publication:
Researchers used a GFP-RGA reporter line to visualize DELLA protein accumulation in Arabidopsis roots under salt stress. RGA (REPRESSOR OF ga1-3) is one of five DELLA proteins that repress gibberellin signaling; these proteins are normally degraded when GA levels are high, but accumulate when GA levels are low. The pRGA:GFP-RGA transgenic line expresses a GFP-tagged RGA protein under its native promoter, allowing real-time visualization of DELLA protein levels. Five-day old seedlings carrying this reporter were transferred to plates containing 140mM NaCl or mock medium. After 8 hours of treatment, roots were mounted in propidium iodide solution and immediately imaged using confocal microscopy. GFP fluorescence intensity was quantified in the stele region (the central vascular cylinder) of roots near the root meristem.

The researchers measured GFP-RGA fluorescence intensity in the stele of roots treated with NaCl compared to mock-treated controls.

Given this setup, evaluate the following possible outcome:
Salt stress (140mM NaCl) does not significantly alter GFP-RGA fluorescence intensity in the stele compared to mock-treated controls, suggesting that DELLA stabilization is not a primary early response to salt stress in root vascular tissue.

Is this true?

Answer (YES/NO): NO